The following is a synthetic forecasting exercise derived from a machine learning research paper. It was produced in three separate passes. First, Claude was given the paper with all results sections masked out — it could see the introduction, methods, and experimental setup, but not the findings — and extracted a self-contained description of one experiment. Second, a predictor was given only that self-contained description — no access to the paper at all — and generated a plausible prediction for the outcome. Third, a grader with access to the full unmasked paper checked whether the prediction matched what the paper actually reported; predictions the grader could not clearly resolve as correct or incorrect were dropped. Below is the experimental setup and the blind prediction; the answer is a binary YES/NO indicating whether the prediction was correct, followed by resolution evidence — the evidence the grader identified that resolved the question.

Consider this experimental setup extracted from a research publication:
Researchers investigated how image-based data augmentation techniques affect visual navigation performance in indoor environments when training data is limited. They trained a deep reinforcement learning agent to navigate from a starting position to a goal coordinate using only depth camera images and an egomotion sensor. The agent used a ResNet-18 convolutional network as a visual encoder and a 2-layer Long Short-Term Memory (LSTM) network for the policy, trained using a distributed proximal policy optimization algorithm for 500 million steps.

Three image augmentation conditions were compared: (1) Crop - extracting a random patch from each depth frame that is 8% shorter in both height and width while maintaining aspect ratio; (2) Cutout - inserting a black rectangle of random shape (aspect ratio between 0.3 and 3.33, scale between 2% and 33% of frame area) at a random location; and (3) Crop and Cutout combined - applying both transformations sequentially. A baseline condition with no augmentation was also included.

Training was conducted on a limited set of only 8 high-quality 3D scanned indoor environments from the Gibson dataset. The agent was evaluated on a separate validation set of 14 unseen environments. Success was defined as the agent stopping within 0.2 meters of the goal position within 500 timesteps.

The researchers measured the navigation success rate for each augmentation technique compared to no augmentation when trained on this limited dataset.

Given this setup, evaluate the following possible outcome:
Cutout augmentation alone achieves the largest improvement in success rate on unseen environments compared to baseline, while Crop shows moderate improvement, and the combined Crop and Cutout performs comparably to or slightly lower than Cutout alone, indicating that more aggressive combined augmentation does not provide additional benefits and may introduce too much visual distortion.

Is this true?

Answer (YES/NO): NO